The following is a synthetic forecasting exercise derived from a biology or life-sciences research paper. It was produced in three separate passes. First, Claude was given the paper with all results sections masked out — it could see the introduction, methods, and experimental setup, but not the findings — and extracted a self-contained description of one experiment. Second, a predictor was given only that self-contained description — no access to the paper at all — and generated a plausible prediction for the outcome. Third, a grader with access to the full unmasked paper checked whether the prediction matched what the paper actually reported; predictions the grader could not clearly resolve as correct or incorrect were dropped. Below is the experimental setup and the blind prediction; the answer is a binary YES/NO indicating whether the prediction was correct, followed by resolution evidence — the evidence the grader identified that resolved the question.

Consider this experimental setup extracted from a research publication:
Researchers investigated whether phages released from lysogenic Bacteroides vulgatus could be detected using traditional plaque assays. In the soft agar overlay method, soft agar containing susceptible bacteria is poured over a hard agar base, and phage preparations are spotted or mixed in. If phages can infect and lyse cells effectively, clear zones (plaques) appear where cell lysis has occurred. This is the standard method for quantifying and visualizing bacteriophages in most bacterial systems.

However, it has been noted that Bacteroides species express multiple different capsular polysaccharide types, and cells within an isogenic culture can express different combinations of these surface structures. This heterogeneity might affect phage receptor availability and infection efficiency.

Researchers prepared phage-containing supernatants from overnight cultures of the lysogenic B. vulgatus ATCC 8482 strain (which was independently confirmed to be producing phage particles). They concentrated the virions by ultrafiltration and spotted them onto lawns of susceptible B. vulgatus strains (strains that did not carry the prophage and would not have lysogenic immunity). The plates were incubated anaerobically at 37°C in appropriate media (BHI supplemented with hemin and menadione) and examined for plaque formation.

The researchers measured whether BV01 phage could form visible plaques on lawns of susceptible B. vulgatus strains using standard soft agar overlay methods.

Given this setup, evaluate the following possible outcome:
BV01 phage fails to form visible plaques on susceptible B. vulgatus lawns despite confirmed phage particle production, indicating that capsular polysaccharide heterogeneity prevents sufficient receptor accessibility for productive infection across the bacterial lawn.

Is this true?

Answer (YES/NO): YES